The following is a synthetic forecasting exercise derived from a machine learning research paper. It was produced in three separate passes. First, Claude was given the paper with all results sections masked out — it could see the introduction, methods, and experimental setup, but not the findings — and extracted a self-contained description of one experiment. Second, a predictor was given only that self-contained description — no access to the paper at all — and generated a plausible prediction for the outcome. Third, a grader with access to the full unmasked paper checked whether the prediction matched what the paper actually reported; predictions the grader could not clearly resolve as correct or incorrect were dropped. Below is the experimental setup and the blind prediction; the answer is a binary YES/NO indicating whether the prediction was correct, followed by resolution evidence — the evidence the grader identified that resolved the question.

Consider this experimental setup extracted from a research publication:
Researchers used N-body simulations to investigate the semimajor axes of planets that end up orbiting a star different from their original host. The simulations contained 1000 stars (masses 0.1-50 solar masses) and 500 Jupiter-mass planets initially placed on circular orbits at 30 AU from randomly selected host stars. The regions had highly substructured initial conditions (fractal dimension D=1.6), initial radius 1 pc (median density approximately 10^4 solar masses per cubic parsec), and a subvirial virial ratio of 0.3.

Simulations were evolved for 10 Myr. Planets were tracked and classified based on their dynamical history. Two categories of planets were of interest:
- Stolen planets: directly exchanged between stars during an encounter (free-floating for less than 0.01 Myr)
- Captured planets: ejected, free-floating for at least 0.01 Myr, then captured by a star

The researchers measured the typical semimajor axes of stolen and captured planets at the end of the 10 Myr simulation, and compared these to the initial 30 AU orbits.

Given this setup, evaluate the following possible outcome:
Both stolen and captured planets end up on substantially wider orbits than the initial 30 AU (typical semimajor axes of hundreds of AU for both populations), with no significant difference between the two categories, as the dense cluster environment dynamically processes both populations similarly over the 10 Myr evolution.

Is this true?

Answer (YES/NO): NO